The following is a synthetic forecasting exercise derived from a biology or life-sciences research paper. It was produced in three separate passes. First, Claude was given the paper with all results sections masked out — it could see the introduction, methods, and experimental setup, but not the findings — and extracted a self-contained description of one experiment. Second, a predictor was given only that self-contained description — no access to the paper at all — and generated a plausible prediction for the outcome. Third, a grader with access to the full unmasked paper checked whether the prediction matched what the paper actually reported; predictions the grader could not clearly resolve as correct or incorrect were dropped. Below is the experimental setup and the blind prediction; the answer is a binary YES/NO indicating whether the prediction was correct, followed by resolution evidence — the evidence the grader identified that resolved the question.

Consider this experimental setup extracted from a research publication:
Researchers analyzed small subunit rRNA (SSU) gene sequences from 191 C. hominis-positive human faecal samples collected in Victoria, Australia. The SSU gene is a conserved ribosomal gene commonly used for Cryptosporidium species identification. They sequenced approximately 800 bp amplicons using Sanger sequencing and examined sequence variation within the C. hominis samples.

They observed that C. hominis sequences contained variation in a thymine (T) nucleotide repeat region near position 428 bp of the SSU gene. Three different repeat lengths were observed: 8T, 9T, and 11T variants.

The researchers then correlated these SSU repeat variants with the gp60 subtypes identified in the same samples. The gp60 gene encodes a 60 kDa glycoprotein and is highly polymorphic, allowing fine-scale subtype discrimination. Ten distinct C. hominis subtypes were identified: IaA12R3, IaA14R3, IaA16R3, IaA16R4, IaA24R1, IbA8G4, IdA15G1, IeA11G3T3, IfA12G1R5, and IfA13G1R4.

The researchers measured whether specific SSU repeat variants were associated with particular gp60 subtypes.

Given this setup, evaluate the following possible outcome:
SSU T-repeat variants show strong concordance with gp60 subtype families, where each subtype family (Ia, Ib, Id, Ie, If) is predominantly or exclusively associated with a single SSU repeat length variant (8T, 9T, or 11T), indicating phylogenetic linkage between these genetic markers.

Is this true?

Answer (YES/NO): NO